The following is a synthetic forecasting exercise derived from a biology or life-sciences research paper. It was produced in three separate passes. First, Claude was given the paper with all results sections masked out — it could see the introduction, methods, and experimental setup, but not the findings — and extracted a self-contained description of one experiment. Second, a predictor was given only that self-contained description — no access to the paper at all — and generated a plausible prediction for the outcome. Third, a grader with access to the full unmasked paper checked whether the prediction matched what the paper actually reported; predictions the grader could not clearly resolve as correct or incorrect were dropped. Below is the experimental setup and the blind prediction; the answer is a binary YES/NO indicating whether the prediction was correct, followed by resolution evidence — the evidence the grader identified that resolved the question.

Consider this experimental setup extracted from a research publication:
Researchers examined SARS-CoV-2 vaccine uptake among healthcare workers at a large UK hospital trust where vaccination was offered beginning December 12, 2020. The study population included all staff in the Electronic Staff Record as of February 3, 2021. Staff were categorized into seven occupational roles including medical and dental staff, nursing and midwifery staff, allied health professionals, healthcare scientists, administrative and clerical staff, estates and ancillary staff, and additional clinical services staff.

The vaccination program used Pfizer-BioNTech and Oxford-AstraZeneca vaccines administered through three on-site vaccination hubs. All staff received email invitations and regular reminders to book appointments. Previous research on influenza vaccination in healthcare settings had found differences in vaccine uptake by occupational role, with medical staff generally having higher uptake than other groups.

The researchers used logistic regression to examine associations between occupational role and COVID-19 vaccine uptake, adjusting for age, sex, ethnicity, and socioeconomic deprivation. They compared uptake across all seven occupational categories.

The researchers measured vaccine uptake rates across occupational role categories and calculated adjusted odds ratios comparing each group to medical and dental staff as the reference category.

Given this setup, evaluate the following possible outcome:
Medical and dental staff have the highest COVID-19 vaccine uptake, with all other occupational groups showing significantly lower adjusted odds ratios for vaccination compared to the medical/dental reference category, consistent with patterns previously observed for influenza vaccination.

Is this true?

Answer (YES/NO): NO